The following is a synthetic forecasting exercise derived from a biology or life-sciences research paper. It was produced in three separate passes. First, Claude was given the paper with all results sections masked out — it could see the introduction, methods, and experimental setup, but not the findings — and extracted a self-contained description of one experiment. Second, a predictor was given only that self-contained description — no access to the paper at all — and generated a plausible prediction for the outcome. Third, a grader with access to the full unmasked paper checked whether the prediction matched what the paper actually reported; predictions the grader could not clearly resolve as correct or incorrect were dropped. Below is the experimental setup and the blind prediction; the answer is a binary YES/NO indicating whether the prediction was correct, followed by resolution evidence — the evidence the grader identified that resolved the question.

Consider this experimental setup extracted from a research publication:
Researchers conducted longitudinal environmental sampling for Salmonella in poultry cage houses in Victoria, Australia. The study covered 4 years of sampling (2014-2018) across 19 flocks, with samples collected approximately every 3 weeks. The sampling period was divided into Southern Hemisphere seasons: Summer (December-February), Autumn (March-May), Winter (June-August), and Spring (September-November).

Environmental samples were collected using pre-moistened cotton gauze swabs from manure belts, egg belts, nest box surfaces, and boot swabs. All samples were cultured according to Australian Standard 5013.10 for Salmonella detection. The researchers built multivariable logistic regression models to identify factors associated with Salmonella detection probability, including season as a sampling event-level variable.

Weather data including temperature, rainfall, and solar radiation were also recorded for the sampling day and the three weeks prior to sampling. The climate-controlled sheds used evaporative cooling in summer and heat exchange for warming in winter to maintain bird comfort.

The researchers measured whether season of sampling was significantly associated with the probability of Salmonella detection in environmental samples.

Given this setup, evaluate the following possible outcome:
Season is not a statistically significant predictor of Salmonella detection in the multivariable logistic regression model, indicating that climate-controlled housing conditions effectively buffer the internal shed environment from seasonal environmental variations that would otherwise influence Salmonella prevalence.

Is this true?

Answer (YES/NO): NO